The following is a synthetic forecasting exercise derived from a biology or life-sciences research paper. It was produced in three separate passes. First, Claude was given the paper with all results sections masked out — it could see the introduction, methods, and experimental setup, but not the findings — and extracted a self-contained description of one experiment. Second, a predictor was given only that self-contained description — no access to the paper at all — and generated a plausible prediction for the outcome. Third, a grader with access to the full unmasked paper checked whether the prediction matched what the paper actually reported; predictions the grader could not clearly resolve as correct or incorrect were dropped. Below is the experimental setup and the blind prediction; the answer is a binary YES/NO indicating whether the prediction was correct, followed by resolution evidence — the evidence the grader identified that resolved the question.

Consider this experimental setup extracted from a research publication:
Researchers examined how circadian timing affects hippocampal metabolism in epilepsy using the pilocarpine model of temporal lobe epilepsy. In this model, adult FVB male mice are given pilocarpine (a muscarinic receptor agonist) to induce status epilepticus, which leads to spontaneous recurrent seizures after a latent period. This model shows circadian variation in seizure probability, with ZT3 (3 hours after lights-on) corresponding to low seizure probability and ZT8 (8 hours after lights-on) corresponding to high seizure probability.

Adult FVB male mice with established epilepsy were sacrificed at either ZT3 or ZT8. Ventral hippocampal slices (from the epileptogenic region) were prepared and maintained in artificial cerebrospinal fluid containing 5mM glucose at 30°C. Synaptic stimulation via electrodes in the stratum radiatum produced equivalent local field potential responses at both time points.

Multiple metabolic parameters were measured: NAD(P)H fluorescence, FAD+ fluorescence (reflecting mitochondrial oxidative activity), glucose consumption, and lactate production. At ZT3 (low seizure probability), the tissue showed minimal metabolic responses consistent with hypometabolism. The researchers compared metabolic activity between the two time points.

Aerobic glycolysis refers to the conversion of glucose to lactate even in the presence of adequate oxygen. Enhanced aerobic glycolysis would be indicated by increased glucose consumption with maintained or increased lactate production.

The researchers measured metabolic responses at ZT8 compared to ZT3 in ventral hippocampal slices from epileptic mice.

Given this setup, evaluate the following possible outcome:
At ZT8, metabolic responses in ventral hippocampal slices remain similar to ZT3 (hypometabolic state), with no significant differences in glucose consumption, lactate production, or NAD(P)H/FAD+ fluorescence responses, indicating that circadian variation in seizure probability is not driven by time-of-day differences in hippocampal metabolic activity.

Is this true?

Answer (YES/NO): NO